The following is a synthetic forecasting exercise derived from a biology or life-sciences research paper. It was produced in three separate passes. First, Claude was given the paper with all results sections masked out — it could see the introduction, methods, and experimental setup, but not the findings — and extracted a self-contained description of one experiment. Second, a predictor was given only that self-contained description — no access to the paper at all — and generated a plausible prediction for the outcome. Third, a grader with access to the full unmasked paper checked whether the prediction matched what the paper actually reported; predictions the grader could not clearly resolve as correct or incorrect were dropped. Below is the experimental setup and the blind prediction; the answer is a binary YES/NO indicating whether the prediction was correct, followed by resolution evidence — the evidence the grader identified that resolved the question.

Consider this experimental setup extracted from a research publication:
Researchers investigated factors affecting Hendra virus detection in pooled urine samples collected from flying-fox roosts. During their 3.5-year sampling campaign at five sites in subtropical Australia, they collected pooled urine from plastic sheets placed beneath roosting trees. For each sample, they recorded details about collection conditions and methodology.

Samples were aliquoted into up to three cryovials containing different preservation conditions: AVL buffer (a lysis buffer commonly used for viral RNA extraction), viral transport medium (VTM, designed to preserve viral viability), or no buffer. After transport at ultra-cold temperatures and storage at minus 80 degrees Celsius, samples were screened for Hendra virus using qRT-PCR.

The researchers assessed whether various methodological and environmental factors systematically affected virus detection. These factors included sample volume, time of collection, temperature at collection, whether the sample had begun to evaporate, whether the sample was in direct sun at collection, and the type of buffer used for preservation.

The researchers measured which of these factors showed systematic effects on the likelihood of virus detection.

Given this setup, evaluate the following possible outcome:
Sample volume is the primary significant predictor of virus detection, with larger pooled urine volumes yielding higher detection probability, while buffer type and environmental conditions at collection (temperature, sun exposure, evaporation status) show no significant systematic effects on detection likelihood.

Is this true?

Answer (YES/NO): NO